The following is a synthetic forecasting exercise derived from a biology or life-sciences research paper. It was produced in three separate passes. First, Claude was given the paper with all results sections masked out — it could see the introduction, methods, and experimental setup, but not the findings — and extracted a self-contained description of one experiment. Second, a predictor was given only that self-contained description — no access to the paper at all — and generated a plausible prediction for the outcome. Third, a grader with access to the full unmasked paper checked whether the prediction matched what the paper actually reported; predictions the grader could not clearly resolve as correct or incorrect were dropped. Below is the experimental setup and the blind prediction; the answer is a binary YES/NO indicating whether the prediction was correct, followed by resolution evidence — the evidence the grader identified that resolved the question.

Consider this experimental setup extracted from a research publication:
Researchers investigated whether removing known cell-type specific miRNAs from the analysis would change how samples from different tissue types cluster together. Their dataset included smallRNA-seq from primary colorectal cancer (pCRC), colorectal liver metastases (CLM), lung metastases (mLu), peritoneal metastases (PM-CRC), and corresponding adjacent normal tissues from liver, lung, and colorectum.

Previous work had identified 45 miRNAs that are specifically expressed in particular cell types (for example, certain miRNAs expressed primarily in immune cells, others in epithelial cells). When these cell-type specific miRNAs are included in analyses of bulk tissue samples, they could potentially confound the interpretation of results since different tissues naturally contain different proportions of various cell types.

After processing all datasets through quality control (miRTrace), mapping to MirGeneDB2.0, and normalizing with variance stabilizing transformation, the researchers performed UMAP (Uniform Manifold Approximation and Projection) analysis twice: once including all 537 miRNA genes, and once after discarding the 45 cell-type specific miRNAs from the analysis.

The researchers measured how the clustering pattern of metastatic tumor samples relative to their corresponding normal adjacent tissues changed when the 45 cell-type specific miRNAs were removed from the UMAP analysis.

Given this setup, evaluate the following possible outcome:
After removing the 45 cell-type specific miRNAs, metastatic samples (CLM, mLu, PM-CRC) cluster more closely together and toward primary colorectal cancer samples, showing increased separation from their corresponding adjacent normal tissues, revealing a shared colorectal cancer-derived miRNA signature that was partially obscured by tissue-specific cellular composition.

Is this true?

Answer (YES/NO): NO